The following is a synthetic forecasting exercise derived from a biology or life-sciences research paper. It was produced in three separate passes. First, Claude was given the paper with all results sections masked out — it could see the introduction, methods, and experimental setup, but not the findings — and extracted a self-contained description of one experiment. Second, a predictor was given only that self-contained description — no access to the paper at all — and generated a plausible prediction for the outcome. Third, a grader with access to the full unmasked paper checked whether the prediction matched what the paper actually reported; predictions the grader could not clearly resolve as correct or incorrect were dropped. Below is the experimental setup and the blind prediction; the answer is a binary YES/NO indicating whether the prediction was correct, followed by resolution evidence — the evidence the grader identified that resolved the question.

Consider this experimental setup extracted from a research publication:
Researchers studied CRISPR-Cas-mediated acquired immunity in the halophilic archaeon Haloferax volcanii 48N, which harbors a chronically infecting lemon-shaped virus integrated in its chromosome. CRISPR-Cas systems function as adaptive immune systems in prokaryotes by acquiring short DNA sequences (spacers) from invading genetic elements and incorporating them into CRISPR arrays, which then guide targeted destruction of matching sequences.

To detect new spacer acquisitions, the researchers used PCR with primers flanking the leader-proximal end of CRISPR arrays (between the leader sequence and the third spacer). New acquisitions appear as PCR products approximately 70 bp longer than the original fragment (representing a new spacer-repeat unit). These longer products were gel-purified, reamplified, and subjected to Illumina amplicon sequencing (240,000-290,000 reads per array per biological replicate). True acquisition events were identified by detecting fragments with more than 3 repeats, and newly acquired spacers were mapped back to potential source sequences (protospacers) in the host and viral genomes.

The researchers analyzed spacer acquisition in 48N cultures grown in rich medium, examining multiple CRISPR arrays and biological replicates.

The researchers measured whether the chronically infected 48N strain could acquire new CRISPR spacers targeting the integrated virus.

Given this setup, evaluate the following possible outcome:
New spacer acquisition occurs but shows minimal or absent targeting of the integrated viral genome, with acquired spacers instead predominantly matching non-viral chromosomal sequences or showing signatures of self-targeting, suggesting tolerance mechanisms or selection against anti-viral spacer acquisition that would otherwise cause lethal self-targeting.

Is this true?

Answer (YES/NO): NO